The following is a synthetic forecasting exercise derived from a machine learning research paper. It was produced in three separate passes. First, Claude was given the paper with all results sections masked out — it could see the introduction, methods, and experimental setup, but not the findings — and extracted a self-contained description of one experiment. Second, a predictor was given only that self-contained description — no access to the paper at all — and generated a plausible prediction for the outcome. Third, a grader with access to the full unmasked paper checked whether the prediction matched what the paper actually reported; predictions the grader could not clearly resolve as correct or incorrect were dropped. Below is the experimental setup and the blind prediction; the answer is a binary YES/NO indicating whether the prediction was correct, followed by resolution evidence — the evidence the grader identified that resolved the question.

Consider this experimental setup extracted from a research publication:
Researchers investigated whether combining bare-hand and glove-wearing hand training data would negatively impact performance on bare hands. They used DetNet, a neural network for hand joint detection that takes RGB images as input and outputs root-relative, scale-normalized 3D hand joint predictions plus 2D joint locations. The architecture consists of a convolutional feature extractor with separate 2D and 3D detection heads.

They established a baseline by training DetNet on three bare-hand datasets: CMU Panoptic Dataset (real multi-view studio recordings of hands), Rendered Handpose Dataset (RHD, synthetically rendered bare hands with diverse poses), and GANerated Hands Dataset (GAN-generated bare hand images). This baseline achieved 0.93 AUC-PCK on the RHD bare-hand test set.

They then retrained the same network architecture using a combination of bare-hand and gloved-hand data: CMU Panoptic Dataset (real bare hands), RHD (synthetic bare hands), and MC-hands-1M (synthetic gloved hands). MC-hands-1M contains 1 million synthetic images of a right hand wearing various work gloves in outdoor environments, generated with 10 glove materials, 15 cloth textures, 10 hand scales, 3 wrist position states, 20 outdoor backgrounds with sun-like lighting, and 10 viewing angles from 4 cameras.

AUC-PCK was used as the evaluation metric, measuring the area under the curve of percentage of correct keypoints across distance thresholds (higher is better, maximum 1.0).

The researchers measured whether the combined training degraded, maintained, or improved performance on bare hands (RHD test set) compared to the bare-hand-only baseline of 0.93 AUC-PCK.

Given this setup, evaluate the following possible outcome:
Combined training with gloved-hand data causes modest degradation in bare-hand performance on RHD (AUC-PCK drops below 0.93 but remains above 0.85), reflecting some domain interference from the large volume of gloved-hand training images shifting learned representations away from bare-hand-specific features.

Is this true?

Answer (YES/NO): NO